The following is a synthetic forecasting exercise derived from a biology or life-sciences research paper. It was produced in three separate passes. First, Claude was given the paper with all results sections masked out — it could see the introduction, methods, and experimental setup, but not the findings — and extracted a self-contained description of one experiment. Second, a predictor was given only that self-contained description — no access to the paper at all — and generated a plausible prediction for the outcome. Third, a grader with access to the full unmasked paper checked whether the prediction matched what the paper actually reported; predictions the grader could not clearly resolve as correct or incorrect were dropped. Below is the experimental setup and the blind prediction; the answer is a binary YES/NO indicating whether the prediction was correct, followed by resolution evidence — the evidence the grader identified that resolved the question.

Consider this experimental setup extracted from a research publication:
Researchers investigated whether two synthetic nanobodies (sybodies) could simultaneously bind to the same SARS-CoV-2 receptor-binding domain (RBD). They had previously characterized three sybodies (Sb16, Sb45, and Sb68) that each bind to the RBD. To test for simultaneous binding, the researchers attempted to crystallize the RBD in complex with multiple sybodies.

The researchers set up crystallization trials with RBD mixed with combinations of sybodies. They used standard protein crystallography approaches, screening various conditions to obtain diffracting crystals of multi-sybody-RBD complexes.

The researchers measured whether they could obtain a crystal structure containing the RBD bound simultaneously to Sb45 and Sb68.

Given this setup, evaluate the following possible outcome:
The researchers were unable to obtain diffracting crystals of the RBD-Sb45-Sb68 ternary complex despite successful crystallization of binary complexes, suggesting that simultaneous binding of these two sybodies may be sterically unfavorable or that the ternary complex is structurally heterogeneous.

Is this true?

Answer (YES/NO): NO